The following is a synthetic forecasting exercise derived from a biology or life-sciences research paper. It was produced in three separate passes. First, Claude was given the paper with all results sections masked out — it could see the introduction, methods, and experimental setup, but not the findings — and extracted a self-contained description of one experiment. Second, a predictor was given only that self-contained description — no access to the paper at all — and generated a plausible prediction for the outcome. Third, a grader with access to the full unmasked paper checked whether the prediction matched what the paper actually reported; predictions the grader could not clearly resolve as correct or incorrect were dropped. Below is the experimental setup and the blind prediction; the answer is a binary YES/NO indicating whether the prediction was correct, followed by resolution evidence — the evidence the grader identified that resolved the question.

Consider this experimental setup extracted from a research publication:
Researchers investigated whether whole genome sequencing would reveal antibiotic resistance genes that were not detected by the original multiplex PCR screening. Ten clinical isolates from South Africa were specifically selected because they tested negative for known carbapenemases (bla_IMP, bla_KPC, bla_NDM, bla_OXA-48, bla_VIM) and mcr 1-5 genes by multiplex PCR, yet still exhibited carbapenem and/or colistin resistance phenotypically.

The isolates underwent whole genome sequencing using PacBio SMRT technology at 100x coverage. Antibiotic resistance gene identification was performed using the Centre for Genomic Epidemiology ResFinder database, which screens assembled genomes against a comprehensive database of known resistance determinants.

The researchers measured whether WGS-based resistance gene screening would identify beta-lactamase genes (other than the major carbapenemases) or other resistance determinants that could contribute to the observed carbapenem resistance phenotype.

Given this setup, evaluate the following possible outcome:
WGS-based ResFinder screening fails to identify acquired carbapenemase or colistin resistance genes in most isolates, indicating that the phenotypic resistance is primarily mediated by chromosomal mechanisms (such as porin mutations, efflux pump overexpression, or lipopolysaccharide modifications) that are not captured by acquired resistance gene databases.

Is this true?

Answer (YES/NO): NO